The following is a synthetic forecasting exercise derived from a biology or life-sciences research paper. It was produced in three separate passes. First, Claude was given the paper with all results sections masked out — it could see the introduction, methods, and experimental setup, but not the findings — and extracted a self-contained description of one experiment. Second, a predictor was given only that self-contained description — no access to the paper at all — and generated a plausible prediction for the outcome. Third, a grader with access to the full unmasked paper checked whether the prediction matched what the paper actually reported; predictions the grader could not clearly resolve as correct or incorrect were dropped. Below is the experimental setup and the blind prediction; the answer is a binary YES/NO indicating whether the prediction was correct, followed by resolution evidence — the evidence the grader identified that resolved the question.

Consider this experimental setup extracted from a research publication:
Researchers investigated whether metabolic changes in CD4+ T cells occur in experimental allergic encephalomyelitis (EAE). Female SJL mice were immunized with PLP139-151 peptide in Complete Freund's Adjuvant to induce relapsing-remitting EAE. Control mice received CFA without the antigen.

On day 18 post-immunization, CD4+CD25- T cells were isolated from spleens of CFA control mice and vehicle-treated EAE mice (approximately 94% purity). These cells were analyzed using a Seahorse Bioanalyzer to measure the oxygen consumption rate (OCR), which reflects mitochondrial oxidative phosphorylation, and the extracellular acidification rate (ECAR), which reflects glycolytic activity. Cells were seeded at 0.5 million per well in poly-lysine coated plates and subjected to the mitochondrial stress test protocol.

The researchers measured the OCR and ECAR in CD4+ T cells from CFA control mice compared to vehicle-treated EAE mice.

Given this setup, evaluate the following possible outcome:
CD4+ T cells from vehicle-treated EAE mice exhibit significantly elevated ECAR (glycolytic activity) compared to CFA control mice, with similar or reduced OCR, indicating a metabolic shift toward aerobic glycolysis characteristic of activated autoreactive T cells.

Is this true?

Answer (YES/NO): NO